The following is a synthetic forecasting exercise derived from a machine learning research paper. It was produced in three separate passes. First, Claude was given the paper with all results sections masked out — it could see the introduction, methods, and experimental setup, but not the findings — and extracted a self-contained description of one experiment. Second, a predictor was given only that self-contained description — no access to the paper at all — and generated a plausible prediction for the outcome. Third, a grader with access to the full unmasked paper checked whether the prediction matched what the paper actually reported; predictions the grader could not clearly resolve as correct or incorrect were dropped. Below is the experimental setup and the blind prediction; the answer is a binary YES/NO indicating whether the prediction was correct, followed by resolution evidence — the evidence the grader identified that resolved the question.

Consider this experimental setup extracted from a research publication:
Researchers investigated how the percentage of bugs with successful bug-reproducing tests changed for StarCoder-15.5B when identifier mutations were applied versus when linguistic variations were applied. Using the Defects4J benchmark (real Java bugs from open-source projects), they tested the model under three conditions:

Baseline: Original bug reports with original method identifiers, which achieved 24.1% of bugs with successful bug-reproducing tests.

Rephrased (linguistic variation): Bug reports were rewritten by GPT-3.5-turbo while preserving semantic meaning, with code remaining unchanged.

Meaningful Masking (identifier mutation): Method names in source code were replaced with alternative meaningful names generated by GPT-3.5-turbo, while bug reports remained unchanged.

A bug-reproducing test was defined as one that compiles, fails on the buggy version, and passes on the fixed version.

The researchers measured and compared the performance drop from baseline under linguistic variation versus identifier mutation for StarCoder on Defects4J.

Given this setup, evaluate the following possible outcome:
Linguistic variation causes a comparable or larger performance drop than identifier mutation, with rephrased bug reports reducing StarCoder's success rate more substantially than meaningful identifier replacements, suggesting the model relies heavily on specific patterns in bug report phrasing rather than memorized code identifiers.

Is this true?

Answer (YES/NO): NO